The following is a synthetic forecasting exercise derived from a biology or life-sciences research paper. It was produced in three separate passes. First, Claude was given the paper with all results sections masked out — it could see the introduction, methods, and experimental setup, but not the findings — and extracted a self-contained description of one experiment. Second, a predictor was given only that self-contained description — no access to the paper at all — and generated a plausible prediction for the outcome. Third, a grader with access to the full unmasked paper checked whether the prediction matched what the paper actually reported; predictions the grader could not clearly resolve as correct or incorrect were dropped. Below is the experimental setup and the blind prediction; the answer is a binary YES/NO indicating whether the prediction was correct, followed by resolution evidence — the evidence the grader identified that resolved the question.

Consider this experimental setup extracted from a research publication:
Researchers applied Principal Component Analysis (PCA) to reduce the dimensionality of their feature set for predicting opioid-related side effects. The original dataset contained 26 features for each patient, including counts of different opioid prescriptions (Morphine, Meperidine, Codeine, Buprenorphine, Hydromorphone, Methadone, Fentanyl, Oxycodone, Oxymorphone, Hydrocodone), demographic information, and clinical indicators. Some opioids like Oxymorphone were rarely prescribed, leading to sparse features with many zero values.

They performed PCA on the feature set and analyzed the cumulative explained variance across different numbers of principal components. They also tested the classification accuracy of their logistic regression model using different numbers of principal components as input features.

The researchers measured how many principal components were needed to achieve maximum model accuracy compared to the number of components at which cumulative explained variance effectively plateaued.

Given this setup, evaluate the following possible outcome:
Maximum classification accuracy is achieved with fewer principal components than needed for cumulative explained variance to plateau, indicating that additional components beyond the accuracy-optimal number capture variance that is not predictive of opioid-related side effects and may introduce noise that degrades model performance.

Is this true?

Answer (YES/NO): NO